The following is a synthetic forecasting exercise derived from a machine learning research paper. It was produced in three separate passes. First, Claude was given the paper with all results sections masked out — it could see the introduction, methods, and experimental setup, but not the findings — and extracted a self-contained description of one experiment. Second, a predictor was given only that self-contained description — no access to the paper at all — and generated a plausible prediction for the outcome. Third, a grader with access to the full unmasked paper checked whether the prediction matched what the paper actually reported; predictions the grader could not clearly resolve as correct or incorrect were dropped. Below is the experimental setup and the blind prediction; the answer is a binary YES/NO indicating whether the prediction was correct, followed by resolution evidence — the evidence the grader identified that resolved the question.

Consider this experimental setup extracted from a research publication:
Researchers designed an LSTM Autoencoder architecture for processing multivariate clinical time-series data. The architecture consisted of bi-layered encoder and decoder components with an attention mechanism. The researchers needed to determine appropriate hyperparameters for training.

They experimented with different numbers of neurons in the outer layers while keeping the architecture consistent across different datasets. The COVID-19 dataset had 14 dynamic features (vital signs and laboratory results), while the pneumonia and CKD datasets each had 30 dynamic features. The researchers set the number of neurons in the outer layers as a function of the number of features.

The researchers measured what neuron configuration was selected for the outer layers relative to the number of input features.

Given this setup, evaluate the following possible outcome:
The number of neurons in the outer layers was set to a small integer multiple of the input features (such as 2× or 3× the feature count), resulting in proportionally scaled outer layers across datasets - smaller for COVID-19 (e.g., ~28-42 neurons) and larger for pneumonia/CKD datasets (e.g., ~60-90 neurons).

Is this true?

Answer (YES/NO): YES